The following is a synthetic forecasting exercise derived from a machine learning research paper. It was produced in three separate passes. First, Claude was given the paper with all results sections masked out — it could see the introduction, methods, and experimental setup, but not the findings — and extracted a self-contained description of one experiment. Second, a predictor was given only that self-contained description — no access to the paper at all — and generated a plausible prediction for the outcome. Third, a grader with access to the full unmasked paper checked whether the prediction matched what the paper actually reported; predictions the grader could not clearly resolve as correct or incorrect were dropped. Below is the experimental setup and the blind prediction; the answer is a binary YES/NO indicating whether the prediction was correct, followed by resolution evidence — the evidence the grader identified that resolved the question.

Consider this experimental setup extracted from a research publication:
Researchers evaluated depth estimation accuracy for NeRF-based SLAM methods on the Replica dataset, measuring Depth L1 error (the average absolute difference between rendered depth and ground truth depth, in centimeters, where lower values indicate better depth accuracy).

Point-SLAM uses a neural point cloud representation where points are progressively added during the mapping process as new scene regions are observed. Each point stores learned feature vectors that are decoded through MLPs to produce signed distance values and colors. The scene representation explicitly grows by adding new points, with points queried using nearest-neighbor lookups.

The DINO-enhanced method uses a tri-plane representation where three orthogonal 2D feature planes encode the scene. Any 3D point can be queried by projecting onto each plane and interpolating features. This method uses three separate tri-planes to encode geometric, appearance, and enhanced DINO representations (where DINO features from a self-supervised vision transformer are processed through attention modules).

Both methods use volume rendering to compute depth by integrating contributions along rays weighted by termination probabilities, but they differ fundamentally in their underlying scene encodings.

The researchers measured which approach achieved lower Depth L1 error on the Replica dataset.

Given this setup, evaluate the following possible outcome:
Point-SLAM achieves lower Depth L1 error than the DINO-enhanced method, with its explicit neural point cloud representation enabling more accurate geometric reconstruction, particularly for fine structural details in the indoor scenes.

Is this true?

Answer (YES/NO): YES